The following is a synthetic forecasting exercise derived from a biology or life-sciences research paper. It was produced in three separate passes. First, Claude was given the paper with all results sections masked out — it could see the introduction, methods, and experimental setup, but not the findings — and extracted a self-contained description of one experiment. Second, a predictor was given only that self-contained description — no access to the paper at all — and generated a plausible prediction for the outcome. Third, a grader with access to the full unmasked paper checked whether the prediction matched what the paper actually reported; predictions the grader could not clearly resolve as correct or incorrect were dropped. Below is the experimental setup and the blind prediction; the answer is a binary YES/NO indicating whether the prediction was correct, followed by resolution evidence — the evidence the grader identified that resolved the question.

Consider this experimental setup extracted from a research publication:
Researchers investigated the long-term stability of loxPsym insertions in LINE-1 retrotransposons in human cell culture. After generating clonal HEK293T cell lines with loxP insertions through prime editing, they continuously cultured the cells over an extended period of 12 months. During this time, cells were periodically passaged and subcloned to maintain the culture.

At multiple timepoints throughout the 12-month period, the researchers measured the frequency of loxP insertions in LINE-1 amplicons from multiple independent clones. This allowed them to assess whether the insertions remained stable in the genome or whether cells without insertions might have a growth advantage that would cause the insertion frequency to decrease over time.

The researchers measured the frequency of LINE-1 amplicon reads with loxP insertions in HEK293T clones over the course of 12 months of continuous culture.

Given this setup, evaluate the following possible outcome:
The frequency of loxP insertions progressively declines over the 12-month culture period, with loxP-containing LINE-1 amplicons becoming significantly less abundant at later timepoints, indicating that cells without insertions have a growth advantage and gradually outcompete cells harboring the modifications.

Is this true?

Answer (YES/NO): NO